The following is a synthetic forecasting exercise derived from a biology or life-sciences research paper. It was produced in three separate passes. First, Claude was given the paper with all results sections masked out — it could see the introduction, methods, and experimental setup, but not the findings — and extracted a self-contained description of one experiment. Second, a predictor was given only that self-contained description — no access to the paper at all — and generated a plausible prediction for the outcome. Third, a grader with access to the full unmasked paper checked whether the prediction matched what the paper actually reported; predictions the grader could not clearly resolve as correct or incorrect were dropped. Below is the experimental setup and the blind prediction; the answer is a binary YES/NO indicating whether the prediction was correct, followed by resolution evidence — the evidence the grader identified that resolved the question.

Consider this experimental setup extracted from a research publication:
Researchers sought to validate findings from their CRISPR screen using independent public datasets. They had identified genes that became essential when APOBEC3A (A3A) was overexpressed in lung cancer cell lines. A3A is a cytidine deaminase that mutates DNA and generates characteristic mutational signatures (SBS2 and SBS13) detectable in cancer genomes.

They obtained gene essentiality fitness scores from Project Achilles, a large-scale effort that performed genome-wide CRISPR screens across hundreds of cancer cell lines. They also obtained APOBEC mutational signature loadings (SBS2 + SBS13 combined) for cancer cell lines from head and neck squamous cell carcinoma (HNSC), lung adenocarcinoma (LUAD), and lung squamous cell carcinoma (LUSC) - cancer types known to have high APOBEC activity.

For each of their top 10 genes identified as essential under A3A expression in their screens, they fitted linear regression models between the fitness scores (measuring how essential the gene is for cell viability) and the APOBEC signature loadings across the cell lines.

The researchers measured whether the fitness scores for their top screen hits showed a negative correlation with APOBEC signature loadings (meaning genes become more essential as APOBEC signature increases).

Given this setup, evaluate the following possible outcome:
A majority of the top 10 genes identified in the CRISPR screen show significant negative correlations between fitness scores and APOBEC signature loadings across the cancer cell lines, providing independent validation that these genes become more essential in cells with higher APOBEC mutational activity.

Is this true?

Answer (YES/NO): NO